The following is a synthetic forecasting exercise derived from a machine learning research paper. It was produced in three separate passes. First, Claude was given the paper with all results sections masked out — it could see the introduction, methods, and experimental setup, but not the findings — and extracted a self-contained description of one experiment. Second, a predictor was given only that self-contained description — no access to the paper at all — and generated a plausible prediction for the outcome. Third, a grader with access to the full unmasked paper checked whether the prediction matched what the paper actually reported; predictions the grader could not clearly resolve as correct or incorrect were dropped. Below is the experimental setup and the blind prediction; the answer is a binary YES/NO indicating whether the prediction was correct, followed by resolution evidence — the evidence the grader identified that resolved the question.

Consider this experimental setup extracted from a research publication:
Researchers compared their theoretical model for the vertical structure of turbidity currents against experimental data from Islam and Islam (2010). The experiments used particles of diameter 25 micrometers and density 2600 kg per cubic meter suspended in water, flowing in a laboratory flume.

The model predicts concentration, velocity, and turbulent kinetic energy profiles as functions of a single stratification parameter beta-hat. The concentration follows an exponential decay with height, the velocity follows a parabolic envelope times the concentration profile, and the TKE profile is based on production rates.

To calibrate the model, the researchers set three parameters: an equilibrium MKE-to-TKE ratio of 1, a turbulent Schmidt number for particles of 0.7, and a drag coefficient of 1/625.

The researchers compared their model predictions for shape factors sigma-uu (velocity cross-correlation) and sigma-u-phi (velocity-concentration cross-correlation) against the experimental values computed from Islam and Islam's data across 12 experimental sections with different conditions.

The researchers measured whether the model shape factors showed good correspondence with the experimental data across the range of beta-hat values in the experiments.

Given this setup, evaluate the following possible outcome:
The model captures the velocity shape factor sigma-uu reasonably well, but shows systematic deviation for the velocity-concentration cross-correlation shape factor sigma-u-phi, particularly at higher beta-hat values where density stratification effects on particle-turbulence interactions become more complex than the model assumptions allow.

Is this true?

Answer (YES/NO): NO